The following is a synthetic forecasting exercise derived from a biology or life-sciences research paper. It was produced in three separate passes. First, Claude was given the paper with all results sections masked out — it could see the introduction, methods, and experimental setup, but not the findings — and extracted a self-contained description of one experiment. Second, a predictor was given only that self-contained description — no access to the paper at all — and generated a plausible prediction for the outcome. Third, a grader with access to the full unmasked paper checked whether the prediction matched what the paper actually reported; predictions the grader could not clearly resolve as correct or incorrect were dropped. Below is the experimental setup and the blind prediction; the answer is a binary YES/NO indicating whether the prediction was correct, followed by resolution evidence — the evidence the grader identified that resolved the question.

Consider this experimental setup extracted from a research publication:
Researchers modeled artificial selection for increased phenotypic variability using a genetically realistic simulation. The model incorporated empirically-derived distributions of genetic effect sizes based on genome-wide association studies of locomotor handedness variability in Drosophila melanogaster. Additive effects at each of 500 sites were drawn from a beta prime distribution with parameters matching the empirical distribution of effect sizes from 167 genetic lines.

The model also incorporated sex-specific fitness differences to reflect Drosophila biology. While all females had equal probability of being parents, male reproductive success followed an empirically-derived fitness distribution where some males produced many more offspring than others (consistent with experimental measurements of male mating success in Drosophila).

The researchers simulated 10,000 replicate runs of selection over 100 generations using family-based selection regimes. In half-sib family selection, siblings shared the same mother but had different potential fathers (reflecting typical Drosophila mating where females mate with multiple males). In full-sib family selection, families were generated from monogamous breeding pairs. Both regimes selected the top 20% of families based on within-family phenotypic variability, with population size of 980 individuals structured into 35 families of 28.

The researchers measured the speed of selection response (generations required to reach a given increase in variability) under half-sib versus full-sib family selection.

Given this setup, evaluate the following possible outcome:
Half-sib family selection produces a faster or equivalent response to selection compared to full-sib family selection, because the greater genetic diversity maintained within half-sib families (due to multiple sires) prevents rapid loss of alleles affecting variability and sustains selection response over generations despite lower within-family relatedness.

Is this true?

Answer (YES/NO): NO